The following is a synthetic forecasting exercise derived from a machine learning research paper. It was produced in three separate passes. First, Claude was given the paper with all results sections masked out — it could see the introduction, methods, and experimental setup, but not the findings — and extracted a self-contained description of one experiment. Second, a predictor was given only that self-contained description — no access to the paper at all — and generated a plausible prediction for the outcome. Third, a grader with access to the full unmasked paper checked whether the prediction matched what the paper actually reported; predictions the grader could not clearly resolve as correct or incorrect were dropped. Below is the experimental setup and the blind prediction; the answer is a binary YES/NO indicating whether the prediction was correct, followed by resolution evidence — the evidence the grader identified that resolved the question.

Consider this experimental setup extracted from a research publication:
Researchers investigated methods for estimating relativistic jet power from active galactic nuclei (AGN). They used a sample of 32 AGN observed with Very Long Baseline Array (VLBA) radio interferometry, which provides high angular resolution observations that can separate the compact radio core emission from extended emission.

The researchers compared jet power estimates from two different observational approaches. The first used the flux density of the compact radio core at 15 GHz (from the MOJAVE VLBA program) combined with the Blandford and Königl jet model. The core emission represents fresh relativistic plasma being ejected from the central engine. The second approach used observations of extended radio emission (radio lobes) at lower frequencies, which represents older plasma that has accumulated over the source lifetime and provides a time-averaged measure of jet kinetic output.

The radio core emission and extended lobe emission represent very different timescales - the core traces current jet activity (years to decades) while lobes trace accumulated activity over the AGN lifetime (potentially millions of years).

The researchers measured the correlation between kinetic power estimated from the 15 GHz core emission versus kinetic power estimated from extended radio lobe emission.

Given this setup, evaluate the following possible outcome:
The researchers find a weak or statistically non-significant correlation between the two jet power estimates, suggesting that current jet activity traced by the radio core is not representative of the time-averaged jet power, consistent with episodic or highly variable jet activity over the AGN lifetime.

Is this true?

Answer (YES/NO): NO